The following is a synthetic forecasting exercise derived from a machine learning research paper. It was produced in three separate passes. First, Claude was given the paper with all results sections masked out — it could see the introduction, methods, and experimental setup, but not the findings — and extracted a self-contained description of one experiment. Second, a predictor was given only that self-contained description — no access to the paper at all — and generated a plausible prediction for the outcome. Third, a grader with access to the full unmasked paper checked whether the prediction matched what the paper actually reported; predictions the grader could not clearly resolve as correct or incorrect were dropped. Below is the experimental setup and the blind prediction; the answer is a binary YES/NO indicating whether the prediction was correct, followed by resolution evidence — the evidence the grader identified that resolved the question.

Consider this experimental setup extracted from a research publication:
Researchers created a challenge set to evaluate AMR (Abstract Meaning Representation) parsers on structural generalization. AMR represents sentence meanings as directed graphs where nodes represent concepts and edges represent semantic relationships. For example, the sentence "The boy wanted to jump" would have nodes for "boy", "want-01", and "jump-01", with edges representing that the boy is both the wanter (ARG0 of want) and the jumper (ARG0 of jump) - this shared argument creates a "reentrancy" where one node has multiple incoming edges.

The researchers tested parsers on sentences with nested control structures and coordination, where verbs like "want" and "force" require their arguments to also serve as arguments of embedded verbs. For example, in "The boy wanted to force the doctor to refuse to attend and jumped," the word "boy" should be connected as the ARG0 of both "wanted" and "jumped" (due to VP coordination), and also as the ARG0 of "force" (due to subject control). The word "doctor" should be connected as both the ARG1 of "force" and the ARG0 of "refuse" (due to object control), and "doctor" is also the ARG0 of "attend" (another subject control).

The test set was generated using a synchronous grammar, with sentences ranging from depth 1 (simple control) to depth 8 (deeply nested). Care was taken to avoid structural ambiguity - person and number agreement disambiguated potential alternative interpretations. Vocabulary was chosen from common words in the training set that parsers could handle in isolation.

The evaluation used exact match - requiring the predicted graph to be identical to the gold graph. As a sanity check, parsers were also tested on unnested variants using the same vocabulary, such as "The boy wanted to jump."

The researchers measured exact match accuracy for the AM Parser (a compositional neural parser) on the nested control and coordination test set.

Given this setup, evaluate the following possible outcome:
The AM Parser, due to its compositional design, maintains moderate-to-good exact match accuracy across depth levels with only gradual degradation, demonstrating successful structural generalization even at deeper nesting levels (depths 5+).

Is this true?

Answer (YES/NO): NO